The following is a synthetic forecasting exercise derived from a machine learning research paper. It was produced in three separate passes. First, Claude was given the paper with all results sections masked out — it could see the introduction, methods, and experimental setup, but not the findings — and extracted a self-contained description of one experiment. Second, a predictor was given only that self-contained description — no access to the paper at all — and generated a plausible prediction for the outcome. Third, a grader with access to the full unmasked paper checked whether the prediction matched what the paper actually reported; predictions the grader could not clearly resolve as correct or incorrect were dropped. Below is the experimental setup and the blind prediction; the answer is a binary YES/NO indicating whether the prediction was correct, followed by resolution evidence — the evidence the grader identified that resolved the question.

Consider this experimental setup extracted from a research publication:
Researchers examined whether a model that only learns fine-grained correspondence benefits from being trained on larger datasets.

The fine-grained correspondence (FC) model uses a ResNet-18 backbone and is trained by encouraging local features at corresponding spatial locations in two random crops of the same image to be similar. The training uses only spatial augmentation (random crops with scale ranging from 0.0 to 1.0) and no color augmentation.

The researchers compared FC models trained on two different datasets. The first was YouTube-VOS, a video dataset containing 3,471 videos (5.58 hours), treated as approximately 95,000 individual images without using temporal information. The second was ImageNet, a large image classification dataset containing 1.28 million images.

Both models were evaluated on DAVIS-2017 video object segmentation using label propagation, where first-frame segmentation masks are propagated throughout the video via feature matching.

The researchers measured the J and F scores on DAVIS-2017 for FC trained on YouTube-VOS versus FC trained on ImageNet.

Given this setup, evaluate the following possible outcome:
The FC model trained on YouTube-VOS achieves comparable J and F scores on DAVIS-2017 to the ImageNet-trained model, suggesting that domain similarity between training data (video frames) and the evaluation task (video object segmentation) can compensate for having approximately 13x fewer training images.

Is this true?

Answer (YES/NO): YES